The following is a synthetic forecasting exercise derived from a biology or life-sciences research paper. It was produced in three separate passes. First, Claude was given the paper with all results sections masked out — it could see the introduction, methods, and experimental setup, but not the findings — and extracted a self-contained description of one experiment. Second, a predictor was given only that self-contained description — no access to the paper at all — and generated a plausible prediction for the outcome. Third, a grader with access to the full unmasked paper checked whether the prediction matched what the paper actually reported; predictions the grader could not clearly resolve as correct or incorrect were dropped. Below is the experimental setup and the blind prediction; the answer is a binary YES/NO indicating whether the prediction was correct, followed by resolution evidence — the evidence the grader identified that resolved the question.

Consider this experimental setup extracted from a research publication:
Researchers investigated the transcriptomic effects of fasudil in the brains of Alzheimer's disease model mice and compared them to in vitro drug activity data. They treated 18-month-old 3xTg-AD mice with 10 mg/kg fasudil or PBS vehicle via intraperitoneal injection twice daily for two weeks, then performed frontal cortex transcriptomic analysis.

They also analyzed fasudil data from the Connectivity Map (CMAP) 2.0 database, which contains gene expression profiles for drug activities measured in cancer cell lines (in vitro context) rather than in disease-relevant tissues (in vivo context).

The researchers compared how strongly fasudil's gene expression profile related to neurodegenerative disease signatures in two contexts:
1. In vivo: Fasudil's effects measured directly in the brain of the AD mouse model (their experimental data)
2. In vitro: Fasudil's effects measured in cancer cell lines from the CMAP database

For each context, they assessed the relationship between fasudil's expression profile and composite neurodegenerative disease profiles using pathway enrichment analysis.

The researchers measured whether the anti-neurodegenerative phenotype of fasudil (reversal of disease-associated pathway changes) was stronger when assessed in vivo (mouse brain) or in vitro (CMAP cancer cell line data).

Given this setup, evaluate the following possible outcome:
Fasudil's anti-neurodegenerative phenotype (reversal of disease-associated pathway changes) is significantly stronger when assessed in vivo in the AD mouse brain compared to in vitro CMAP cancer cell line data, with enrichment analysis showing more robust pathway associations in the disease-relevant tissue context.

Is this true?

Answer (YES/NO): YES